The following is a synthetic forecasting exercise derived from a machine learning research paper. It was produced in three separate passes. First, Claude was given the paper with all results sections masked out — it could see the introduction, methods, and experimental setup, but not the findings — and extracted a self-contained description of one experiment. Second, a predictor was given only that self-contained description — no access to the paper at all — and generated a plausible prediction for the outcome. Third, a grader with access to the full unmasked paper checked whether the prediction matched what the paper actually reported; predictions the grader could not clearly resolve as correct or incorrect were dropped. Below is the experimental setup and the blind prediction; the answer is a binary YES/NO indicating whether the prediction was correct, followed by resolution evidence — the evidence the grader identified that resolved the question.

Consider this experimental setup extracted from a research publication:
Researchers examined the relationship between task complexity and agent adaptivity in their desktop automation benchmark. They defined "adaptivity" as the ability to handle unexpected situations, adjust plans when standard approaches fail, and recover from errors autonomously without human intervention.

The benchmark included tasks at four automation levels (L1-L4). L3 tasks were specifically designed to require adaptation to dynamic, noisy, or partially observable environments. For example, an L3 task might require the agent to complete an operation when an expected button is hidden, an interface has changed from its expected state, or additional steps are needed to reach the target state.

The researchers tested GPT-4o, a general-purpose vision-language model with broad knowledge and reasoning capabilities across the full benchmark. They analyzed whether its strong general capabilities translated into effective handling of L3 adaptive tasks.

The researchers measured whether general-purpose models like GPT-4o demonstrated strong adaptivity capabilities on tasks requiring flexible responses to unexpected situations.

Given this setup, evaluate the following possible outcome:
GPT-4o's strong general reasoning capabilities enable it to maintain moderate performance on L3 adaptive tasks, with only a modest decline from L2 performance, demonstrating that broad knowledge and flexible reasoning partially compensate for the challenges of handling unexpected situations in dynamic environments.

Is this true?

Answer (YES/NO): NO